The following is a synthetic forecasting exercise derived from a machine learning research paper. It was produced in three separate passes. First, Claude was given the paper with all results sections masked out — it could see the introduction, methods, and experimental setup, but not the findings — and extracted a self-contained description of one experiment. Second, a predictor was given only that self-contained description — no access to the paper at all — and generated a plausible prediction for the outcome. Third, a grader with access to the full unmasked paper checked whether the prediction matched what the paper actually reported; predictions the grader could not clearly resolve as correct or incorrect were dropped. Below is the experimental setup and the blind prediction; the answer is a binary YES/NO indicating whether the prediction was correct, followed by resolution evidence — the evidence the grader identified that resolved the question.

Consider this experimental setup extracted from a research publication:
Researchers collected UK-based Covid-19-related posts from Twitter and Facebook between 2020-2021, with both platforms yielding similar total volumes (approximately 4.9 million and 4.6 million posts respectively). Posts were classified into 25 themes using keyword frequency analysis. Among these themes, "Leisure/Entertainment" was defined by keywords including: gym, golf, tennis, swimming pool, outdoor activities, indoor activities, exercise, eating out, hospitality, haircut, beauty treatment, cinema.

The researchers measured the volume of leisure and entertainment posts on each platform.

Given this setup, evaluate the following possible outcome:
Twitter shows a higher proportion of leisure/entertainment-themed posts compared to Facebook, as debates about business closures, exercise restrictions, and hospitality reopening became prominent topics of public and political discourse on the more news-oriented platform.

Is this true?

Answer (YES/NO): NO